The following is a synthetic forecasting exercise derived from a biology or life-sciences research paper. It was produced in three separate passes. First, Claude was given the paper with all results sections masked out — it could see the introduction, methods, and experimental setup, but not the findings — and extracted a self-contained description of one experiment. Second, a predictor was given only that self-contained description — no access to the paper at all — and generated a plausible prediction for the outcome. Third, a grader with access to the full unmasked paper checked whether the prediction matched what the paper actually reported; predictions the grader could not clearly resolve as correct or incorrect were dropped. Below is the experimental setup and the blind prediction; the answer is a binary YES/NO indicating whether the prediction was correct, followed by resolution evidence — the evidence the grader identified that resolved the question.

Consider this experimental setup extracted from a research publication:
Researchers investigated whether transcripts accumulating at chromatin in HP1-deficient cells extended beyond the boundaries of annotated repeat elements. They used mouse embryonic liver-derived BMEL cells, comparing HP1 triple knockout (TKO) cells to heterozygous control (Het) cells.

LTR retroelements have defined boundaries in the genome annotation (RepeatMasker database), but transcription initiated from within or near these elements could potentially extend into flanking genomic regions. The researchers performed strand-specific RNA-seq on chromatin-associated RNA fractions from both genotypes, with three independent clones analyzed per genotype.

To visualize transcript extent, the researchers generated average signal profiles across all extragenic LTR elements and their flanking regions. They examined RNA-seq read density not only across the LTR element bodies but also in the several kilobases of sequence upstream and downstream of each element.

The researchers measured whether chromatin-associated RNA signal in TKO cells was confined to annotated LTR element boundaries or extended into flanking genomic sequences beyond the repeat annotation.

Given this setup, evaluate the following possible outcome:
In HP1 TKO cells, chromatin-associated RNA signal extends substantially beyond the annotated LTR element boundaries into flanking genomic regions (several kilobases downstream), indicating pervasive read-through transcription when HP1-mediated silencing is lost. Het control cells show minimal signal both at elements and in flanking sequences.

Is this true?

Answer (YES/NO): YES